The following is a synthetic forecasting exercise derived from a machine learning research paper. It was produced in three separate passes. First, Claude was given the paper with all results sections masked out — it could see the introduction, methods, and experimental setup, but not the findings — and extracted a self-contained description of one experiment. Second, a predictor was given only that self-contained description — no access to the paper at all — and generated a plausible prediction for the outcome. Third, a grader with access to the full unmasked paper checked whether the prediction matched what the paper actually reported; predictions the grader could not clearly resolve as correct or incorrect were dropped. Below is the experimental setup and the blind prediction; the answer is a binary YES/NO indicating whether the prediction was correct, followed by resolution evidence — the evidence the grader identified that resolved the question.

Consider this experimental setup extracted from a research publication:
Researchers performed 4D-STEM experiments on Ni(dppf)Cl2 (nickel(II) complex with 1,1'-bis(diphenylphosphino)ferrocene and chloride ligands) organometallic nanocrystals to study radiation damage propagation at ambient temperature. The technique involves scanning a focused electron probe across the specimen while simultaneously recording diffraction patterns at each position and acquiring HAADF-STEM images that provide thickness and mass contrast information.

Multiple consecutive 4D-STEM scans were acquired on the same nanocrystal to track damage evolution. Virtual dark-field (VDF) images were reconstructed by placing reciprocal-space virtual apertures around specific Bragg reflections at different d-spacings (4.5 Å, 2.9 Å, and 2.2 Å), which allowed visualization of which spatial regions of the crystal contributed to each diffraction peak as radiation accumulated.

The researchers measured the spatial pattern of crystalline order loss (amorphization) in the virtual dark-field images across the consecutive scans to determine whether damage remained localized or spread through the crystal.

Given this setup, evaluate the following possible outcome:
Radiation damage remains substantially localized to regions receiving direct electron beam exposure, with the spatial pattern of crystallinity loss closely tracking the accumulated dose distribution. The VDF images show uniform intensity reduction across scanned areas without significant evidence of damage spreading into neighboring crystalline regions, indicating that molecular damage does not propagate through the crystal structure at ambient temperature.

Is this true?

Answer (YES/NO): NO